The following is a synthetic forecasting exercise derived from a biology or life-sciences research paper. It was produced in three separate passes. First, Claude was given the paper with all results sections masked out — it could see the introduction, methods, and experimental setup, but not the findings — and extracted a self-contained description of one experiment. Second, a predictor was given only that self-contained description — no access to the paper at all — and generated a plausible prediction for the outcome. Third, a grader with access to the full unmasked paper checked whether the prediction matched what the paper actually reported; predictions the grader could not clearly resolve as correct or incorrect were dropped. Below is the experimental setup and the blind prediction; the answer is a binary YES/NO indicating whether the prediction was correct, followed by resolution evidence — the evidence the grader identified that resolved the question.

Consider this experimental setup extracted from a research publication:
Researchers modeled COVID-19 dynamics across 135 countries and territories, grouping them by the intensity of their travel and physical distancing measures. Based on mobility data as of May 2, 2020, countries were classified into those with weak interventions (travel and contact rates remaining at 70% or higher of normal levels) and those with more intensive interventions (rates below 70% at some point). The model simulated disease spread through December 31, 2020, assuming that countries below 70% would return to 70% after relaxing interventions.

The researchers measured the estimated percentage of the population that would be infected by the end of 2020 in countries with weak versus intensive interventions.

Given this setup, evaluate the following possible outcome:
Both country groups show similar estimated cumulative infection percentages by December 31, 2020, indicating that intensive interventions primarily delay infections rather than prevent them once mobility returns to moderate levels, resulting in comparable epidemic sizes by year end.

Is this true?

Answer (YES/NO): NO